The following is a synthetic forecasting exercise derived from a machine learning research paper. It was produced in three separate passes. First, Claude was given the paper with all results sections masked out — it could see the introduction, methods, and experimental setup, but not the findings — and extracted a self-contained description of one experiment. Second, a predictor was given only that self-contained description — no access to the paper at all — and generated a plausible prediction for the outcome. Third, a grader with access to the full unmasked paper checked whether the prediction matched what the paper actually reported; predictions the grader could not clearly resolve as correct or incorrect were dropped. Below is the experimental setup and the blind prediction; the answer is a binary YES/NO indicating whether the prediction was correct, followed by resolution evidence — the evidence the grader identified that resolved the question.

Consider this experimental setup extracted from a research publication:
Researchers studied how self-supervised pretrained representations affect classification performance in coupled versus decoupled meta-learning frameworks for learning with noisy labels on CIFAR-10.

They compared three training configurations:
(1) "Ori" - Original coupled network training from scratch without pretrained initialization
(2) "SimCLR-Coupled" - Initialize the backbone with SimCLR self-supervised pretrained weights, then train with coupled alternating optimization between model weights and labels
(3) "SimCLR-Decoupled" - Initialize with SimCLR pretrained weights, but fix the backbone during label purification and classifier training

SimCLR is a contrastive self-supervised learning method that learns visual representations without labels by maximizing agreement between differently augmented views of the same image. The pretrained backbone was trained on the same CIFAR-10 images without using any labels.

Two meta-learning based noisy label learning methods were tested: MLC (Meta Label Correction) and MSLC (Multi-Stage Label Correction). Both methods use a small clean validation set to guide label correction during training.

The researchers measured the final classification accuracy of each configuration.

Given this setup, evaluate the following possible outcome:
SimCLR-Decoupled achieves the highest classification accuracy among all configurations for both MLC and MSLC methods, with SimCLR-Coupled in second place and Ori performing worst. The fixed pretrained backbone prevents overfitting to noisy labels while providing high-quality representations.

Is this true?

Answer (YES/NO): YES